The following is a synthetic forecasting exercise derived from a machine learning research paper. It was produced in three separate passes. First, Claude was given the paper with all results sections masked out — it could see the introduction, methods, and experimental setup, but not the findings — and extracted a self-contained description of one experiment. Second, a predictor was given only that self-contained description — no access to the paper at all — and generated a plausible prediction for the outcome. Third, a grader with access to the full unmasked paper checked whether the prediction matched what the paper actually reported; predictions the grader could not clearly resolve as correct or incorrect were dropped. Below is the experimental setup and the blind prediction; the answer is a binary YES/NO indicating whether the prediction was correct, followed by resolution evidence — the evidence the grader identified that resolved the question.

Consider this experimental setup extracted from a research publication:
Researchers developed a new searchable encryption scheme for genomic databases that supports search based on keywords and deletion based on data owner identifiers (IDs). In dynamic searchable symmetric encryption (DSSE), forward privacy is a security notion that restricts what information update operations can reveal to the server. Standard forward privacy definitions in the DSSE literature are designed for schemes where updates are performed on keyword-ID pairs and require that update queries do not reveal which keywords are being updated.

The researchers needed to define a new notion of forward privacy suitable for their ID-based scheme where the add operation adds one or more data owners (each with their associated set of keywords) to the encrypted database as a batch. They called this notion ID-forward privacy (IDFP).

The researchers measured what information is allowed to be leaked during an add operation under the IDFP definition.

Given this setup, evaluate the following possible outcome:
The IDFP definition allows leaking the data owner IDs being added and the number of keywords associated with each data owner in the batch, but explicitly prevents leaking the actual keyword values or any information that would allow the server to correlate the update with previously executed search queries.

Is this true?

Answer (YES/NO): NO